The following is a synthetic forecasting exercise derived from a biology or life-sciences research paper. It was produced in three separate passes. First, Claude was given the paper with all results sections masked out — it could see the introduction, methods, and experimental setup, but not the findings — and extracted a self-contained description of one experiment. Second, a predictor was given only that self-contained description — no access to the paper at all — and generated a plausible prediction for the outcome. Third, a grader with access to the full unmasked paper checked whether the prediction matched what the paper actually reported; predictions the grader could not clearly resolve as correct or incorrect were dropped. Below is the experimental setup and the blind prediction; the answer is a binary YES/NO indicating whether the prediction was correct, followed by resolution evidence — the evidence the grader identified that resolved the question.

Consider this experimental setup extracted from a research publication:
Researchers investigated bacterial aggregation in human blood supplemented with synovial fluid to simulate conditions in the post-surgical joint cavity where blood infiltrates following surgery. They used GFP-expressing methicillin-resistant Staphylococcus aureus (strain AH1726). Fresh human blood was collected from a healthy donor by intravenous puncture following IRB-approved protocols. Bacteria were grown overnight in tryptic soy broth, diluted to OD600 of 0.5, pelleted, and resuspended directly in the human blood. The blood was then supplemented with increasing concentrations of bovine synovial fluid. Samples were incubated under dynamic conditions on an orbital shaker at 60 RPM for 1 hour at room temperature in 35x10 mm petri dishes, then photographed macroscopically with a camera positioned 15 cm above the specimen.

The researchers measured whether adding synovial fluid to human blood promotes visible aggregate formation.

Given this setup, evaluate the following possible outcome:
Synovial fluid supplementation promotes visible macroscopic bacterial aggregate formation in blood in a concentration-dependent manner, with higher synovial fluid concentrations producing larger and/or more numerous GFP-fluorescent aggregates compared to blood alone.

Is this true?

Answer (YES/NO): NO